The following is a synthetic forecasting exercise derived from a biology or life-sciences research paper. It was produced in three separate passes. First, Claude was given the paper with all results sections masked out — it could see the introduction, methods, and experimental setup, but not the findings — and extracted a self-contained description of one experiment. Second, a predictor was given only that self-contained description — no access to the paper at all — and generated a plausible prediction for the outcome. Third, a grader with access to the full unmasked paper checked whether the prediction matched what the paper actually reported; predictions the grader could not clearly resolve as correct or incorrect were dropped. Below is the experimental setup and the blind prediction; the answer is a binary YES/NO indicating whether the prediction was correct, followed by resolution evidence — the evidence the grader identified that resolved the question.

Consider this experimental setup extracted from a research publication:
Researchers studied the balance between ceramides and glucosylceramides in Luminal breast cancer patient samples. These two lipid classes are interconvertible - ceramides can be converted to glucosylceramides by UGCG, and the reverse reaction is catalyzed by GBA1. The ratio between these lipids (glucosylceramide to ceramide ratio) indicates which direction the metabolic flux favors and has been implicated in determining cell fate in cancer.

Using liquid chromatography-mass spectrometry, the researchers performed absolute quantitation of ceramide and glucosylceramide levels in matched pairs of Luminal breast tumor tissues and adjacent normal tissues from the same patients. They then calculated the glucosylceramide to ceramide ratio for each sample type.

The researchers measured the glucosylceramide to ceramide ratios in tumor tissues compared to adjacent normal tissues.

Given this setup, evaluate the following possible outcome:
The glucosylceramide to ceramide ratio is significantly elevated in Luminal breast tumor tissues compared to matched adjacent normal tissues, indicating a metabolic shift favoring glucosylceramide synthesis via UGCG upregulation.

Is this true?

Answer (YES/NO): YES